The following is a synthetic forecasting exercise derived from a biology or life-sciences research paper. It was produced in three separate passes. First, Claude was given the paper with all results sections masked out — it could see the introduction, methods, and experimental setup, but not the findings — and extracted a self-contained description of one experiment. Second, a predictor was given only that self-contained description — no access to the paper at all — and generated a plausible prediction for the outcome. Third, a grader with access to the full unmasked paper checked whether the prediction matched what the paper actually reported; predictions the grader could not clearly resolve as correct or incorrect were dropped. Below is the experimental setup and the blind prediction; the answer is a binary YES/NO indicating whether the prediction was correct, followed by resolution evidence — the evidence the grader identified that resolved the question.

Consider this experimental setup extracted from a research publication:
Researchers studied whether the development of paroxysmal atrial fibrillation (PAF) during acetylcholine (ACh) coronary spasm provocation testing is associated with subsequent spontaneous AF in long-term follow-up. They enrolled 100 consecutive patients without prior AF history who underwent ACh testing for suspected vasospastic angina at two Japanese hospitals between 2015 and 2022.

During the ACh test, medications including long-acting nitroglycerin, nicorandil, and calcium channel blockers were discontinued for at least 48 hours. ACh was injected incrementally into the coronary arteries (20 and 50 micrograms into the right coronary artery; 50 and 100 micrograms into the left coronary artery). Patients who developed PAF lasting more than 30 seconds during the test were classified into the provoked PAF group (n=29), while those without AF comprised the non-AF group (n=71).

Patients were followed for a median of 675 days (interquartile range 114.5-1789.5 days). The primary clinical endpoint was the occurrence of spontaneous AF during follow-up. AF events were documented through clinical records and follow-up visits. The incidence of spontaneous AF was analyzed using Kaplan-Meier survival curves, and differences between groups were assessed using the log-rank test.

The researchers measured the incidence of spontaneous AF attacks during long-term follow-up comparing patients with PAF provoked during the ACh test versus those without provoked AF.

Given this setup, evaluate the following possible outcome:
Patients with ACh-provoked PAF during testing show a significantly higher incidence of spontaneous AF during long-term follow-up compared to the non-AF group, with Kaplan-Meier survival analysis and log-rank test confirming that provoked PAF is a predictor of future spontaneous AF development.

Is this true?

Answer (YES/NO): YES